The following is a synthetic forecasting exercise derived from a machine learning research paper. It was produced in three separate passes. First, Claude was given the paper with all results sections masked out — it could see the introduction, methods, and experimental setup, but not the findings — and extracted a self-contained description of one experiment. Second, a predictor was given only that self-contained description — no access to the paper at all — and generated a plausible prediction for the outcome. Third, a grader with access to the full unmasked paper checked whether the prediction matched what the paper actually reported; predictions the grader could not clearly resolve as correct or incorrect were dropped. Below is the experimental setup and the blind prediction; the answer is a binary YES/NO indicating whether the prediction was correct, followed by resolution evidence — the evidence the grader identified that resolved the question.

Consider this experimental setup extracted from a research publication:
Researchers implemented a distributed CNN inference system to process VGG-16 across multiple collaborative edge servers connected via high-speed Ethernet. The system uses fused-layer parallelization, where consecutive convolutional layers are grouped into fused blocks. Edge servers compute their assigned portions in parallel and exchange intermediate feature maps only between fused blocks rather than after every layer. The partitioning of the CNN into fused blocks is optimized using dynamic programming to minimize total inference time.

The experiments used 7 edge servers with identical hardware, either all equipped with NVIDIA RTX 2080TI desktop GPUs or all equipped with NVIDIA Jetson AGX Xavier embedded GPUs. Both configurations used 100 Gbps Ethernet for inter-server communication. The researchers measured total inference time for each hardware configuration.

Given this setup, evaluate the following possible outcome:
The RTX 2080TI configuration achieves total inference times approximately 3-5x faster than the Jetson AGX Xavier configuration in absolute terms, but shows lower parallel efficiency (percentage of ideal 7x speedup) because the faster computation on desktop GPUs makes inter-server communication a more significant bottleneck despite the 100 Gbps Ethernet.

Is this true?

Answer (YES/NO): NO